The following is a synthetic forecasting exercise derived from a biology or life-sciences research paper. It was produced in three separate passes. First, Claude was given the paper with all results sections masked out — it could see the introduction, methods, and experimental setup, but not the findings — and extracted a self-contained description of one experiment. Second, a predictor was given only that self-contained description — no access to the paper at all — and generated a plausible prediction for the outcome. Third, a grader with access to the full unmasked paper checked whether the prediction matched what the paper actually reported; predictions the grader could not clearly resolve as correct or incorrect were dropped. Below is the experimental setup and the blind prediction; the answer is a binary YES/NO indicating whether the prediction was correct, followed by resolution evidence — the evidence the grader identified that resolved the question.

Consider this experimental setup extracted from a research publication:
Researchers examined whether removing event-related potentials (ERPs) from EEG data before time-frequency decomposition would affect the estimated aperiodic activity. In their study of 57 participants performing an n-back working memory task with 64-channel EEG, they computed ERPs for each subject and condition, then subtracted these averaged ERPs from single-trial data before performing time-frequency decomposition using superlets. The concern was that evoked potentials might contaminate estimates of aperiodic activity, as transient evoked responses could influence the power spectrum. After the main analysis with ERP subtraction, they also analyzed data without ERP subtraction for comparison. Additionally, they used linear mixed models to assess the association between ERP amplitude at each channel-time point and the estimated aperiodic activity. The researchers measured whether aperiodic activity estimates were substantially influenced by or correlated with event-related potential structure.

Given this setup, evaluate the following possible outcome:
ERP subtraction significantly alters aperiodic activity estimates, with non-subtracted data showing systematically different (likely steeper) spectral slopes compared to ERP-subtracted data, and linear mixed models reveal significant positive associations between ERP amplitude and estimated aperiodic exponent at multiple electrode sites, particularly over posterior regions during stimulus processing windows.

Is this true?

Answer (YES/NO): NO